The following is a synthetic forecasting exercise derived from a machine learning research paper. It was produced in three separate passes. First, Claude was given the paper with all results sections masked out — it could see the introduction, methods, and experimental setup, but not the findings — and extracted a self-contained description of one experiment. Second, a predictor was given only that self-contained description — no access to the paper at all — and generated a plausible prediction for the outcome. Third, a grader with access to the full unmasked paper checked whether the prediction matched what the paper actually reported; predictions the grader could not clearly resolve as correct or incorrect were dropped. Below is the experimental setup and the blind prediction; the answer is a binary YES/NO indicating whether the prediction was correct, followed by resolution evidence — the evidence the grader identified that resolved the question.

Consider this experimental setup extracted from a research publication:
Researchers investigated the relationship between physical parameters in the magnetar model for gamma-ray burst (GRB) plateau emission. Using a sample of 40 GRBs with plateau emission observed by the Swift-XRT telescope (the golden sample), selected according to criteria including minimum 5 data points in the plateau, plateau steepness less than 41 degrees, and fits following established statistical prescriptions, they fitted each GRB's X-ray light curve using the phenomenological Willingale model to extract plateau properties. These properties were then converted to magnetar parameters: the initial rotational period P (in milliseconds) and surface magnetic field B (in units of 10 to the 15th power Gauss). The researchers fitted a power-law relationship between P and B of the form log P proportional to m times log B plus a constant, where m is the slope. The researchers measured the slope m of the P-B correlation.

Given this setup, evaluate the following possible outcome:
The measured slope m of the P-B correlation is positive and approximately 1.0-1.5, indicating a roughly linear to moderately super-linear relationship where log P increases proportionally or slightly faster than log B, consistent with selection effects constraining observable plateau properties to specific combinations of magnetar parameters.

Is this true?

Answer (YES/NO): NO